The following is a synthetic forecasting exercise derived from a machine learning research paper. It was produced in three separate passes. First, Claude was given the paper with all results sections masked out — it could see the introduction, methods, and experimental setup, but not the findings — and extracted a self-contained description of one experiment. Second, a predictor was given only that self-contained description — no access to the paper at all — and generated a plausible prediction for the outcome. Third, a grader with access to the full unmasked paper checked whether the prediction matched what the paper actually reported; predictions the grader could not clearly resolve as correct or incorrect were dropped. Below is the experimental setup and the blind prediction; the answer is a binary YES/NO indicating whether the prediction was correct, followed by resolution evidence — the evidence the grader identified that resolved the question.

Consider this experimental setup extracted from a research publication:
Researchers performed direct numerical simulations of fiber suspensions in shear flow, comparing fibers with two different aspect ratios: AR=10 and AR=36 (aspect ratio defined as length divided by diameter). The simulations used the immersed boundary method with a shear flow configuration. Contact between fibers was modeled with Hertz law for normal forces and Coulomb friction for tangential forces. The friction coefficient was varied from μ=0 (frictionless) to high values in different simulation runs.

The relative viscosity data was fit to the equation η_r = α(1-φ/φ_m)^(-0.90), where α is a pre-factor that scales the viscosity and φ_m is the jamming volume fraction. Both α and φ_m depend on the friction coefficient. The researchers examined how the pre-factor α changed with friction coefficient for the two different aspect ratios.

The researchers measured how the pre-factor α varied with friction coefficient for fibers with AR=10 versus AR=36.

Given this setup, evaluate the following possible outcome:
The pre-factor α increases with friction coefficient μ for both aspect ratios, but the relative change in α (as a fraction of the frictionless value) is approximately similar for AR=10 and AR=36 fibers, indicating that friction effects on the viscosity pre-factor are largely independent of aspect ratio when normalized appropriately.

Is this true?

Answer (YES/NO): NO